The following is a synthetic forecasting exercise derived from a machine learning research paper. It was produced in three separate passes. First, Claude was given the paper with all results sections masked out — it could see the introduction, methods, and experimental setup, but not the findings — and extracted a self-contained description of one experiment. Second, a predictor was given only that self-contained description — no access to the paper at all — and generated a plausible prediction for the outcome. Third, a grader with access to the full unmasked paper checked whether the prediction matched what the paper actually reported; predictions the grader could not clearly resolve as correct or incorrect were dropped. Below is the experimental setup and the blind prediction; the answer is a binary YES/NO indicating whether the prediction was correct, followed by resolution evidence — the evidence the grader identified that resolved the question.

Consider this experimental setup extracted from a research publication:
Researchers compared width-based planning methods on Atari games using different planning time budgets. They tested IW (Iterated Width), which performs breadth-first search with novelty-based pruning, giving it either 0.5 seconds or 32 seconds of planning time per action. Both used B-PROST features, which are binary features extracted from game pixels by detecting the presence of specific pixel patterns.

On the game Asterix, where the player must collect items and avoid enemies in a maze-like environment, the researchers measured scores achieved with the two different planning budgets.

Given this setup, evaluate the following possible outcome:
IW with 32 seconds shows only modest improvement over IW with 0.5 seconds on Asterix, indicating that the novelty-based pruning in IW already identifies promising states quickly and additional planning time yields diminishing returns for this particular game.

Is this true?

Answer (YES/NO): NO